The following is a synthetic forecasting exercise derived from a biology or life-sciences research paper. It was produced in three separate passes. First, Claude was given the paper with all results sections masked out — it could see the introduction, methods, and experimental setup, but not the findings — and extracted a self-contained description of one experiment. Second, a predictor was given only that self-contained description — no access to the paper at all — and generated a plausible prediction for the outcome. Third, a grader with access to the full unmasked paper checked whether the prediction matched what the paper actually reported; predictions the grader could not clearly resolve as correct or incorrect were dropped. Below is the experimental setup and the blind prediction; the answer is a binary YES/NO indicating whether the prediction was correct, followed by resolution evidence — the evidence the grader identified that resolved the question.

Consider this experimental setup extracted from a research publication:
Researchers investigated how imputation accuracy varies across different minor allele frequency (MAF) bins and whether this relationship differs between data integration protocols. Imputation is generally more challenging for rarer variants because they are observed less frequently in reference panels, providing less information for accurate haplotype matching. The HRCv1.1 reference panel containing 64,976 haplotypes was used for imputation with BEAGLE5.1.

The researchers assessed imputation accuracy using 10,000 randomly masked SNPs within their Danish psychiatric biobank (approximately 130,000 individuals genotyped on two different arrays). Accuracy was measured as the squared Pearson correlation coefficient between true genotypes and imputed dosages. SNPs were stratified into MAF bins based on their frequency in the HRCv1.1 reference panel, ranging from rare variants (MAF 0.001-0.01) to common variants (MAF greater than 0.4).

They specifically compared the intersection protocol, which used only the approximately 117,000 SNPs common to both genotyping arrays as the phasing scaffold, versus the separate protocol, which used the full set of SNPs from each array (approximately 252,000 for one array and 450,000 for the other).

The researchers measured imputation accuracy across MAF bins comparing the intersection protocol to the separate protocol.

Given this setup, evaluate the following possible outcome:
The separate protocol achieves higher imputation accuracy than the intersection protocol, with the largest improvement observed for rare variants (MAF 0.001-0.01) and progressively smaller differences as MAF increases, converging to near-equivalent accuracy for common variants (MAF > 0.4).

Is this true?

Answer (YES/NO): NO